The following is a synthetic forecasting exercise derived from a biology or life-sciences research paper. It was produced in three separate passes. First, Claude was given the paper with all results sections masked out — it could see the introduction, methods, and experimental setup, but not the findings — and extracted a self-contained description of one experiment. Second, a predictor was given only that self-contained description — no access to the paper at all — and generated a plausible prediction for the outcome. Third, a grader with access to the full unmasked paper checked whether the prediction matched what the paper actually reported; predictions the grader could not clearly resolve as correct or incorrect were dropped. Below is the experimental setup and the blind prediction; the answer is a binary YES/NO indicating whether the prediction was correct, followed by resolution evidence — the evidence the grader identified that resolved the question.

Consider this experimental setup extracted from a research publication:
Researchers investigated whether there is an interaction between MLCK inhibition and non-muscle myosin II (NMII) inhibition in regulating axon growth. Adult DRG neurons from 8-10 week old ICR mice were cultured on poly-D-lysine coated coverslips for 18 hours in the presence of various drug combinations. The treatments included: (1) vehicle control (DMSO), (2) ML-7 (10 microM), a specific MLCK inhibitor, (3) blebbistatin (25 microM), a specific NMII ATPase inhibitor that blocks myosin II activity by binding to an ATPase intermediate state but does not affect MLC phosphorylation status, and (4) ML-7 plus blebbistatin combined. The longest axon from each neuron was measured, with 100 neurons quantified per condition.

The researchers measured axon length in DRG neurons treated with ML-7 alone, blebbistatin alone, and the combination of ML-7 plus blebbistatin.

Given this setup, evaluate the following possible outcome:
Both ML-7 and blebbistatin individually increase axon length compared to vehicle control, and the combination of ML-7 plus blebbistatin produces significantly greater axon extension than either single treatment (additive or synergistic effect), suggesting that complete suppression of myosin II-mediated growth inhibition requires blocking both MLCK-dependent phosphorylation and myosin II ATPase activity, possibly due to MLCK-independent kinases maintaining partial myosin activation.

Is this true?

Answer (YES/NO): NO